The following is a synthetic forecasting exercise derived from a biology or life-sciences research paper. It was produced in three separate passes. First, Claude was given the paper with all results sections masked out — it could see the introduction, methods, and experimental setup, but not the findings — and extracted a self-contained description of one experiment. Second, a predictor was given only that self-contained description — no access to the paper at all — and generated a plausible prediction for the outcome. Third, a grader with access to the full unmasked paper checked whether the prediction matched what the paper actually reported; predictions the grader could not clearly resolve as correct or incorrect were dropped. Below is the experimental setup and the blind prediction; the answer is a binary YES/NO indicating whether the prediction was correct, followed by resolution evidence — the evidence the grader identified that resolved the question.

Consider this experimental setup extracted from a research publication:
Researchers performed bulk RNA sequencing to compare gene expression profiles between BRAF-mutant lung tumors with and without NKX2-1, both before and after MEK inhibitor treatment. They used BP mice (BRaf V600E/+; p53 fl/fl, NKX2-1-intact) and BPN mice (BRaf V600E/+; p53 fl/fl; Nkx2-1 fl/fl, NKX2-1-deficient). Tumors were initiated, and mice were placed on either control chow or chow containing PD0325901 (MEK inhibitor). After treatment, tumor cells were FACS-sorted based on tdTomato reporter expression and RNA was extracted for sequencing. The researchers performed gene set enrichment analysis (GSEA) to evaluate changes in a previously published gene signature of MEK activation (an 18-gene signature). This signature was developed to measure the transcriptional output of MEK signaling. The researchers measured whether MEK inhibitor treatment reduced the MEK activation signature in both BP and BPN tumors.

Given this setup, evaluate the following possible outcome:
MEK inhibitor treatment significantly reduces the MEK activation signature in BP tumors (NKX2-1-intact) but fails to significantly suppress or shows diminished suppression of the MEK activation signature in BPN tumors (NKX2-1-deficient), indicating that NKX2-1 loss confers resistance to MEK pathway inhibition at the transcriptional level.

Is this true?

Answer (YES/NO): NO